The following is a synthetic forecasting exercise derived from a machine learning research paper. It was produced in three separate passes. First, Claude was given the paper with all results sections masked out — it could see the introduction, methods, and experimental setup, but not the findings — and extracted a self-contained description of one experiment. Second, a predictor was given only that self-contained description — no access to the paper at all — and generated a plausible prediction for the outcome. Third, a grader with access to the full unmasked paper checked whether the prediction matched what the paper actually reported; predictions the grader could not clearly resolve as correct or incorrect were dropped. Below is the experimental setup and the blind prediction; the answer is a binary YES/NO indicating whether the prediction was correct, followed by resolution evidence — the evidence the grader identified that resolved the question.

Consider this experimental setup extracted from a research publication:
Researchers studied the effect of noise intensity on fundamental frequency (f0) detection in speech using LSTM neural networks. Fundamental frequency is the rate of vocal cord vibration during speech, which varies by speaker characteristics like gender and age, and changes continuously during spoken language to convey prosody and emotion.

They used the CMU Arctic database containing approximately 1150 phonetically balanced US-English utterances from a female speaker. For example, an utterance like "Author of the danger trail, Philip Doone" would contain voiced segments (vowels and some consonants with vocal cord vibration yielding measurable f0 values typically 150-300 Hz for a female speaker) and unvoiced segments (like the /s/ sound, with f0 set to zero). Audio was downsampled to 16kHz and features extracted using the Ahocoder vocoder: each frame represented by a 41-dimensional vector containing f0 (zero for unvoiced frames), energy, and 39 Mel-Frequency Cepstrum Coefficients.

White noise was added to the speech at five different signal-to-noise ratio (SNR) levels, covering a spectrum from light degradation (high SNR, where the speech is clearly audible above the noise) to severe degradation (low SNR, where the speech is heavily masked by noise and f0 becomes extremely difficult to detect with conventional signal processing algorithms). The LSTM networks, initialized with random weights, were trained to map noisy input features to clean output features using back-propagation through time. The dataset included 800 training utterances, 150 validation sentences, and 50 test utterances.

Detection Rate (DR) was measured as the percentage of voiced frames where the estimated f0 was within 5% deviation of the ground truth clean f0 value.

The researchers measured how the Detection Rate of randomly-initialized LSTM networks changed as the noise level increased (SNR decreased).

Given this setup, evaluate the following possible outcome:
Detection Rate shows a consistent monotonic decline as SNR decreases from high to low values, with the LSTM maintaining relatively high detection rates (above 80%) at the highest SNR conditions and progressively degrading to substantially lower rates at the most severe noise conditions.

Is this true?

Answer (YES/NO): NO